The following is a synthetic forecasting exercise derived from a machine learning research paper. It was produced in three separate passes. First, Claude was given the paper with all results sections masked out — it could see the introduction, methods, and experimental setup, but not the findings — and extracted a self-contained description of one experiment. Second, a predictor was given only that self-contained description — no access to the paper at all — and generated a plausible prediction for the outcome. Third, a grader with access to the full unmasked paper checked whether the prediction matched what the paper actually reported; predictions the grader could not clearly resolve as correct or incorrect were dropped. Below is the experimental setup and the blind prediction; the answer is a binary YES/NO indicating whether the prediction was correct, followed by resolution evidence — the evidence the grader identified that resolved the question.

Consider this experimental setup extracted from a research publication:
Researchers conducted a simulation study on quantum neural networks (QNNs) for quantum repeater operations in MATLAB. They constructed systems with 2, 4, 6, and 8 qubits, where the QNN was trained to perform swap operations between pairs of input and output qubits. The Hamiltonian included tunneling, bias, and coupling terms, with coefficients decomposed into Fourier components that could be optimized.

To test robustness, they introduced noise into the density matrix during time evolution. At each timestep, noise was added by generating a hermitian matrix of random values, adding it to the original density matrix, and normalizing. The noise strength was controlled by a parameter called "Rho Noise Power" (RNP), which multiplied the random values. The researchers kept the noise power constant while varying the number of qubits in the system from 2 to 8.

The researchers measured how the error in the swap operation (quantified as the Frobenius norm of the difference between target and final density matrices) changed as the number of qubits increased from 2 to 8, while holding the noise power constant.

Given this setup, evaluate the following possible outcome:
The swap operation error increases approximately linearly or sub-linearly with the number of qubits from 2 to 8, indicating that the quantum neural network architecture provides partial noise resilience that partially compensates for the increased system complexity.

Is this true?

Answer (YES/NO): NO